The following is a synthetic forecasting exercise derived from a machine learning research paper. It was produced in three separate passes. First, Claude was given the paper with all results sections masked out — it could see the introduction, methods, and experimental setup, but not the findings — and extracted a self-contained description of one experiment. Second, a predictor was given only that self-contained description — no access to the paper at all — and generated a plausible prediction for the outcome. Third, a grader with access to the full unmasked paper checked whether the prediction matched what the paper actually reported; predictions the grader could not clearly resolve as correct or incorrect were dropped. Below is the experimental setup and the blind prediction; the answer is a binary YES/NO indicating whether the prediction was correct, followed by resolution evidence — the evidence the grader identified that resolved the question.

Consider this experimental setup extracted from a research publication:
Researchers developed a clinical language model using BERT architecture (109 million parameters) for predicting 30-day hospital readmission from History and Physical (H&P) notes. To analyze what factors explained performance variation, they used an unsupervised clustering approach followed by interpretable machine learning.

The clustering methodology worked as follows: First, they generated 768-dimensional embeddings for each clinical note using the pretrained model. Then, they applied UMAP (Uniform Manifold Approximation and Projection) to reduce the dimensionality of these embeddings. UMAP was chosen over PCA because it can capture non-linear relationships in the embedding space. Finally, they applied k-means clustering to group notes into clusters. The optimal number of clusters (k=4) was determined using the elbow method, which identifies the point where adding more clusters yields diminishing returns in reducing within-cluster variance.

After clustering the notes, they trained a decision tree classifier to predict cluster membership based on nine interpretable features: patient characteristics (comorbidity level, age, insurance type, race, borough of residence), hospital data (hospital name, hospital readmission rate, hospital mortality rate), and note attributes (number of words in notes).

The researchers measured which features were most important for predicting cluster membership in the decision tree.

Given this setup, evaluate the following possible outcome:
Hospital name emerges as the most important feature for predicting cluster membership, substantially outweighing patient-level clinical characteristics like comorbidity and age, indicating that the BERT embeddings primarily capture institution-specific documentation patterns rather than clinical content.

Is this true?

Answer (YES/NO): NO